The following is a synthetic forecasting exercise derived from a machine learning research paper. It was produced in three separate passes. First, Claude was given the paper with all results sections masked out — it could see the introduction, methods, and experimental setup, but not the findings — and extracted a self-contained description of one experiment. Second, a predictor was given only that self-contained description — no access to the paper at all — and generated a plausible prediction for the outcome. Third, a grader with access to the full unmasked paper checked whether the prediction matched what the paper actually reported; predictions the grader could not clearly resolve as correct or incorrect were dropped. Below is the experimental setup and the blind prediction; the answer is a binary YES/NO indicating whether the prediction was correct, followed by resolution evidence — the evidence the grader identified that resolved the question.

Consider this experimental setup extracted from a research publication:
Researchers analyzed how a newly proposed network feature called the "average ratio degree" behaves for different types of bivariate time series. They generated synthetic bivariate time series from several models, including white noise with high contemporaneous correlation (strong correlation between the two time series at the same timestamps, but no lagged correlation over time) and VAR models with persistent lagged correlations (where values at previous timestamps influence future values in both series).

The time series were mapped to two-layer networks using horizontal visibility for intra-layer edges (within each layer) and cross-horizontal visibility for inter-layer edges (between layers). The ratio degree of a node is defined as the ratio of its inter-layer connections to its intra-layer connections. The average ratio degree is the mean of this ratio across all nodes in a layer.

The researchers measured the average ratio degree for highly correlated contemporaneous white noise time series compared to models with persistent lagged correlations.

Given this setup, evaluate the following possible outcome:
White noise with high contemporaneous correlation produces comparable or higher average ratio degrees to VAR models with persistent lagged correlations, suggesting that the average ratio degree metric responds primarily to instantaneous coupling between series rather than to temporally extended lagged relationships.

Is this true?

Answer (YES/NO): YES